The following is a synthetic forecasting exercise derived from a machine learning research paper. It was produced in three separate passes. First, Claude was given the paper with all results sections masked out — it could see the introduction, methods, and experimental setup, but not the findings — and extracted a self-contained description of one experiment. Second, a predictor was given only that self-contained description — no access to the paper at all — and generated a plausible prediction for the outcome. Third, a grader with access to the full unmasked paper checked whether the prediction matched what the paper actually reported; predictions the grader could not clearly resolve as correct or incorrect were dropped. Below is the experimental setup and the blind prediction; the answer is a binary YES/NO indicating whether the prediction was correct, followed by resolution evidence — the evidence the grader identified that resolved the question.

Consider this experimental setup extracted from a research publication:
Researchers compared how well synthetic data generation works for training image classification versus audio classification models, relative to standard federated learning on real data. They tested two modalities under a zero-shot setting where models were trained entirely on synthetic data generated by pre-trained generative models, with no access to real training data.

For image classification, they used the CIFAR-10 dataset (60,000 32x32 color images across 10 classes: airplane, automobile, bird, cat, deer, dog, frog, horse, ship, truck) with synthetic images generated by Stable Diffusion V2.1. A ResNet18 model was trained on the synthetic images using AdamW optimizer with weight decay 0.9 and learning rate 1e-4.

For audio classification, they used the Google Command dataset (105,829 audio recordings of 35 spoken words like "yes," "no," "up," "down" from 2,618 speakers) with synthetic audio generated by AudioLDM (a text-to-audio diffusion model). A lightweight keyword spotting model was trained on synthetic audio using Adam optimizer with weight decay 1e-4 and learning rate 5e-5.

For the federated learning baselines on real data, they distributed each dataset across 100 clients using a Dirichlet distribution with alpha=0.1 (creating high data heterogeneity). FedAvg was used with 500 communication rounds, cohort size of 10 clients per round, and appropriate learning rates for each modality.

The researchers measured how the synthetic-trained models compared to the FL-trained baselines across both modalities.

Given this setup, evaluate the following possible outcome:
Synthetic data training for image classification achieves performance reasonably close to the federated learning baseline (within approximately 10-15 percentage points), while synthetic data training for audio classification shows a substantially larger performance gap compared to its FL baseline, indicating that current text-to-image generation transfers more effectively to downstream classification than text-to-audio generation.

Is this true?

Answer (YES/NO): NO